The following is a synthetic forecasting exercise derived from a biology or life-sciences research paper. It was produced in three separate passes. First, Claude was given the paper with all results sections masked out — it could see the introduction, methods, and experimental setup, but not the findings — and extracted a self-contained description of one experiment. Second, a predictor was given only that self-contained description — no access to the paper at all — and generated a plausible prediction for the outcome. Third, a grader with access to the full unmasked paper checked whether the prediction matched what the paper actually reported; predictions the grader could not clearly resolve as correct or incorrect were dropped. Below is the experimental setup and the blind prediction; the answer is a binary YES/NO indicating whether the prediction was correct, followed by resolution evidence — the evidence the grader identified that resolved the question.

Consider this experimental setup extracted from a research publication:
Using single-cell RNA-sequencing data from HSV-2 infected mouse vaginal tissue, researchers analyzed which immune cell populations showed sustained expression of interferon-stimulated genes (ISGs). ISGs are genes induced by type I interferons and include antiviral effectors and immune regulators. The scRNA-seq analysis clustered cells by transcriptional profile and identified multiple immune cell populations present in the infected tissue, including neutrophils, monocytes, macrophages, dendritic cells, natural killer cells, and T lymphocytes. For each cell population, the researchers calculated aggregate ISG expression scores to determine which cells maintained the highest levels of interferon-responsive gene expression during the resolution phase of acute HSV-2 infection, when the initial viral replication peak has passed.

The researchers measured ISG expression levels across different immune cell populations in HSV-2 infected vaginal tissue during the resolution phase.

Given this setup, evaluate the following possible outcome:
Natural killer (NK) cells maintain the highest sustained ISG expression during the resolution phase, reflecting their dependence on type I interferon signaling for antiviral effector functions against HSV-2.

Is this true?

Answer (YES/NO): NO